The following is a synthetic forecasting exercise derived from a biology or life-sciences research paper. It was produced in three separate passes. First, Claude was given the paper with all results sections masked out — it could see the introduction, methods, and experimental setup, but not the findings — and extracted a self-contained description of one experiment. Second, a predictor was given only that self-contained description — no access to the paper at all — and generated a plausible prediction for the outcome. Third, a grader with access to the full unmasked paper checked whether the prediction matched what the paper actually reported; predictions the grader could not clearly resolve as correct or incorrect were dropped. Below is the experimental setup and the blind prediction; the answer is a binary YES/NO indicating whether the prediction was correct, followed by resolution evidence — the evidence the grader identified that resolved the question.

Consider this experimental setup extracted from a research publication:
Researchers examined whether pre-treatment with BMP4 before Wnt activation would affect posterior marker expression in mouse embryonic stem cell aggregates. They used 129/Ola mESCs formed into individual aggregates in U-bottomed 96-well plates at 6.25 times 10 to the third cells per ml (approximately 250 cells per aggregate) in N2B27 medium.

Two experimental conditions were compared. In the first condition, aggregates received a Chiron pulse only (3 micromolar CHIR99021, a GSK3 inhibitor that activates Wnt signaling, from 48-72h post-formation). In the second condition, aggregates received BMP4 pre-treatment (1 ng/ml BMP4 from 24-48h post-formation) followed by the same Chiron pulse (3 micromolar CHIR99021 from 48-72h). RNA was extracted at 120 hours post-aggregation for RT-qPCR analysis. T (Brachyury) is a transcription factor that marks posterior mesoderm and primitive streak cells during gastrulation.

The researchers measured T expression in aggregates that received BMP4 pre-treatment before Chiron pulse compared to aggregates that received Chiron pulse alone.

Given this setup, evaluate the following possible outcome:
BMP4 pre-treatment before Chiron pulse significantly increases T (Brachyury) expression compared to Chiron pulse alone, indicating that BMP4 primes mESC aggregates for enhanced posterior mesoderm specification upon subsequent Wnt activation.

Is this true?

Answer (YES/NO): NO